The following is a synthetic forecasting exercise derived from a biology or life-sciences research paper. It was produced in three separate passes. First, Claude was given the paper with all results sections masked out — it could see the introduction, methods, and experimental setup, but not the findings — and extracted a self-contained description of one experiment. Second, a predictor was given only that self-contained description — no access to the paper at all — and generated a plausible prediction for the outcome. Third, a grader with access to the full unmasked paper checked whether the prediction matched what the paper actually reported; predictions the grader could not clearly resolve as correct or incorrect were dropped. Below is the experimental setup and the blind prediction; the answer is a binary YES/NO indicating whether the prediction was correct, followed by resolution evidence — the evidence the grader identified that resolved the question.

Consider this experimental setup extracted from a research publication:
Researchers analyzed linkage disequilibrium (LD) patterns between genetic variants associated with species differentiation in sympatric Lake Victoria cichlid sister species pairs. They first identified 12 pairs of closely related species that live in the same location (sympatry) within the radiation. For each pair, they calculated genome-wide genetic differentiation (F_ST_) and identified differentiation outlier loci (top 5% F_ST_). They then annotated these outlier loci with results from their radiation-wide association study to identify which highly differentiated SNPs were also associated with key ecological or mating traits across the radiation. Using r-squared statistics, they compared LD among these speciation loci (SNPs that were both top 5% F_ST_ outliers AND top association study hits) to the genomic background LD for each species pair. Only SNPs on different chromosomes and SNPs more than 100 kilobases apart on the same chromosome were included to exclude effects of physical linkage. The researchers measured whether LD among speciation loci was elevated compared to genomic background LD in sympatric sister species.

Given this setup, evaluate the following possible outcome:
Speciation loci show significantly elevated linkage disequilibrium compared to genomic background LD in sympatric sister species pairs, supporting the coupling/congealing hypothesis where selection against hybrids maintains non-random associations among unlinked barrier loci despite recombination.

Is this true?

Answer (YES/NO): YES